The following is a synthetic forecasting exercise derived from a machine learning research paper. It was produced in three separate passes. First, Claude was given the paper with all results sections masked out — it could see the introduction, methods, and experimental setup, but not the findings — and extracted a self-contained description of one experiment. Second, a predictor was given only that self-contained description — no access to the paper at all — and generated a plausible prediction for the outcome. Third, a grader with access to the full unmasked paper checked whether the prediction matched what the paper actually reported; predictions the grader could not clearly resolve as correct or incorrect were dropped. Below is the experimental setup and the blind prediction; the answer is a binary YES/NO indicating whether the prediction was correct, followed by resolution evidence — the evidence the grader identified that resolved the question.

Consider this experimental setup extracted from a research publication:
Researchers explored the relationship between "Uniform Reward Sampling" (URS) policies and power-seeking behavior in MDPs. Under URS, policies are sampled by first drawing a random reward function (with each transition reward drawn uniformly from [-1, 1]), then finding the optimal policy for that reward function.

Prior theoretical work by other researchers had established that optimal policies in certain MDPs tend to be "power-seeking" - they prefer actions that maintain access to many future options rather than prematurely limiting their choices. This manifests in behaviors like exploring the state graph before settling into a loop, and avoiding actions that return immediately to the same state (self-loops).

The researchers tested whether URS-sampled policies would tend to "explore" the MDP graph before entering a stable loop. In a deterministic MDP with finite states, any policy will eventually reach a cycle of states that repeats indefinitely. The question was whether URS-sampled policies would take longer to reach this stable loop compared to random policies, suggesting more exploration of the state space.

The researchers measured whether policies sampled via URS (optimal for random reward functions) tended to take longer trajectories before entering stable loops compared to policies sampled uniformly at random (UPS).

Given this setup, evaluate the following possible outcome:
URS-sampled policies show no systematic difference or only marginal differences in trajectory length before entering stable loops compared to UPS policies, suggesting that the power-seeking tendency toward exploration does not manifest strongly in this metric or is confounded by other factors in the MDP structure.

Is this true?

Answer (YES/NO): NO